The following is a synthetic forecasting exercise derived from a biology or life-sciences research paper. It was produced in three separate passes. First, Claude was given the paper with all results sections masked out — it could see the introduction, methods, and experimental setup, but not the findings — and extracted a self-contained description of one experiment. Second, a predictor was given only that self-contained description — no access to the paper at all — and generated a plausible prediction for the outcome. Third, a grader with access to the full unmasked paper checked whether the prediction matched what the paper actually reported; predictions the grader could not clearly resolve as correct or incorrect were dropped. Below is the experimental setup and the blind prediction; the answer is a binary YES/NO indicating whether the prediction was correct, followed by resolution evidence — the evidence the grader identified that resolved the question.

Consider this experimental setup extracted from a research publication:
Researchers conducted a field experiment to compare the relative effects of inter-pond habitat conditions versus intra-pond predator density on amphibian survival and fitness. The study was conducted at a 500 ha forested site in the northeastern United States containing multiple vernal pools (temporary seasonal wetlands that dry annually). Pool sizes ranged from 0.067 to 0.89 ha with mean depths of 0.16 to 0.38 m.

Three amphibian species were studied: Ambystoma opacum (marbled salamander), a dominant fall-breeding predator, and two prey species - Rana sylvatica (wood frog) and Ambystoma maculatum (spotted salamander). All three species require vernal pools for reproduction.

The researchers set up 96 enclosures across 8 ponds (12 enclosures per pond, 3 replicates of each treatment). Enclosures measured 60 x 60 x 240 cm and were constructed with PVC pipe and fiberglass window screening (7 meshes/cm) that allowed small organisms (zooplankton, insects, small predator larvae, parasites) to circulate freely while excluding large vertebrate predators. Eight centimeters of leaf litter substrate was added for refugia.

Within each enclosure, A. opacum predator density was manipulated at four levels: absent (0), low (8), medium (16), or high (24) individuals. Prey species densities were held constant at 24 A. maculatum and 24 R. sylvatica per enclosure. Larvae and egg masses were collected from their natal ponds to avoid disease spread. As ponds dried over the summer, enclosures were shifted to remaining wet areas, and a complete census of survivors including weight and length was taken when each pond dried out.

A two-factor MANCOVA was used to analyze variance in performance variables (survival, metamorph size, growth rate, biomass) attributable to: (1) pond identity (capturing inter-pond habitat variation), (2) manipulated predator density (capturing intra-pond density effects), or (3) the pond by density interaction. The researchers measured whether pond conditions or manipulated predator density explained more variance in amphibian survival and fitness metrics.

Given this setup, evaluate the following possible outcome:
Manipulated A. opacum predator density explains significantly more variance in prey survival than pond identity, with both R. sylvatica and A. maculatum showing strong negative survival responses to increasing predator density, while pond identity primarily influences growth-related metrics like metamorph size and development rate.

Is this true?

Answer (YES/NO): NO